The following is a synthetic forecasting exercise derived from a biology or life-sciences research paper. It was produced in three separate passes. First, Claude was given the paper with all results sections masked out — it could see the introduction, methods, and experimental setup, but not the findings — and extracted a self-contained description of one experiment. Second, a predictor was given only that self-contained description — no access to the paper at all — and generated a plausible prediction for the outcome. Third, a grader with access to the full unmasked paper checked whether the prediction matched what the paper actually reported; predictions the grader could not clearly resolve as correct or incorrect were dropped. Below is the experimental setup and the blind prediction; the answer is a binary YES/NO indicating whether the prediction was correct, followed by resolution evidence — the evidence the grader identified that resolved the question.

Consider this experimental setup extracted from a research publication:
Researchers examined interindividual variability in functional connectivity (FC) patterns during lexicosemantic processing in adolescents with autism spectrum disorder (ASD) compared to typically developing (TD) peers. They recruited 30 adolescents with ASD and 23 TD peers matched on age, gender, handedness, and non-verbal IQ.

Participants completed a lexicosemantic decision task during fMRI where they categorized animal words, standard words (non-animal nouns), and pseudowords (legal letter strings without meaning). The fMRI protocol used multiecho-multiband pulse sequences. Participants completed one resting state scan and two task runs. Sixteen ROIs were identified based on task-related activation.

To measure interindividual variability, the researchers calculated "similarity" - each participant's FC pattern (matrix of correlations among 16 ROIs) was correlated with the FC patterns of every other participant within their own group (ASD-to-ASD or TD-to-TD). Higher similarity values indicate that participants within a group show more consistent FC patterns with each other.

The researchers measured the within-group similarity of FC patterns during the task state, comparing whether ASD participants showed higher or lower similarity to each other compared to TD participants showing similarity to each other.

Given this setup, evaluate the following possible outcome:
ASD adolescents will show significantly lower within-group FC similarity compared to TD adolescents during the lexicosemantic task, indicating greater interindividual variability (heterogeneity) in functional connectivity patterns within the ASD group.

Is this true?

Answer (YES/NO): YES